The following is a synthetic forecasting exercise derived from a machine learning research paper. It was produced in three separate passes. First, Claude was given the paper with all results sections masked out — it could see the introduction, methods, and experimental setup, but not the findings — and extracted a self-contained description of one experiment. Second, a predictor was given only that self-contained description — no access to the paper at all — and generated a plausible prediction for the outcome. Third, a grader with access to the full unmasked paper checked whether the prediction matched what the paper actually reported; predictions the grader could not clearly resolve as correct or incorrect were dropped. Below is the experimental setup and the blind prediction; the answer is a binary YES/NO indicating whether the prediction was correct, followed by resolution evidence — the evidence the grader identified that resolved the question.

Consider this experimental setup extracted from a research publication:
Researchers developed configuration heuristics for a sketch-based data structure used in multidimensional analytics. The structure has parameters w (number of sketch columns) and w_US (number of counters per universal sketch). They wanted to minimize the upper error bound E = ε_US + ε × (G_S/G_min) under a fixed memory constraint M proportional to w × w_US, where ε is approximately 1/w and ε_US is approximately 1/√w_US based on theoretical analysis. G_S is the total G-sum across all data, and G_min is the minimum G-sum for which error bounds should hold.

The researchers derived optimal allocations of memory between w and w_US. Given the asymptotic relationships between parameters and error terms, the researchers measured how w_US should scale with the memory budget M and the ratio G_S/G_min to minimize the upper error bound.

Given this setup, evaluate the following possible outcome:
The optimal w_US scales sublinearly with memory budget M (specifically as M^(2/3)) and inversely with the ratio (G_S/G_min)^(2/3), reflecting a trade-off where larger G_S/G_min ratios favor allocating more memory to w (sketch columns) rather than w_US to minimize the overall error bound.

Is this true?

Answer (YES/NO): YES